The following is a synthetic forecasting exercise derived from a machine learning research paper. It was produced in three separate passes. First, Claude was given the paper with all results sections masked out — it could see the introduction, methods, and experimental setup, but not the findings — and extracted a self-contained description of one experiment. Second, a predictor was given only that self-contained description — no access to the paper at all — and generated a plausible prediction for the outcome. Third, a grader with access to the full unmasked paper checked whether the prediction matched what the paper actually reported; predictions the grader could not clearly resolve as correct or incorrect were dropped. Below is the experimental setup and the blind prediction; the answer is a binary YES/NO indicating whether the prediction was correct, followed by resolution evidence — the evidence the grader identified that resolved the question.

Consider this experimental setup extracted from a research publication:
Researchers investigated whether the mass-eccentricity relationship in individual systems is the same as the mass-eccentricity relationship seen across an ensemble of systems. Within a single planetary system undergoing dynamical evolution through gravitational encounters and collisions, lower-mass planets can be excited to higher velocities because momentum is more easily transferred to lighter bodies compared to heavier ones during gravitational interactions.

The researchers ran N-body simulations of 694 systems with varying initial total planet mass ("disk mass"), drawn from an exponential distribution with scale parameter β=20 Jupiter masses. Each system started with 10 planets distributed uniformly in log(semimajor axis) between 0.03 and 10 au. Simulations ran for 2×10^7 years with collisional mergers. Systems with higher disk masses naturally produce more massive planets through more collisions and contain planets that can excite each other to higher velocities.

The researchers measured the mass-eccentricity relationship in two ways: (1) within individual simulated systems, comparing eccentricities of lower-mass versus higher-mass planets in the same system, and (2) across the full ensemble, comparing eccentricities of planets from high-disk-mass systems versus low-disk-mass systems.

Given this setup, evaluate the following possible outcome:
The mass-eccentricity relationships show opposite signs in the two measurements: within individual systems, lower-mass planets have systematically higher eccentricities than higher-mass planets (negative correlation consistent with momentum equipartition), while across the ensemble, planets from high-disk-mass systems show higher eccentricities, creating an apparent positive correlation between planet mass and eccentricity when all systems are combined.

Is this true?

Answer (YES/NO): YES